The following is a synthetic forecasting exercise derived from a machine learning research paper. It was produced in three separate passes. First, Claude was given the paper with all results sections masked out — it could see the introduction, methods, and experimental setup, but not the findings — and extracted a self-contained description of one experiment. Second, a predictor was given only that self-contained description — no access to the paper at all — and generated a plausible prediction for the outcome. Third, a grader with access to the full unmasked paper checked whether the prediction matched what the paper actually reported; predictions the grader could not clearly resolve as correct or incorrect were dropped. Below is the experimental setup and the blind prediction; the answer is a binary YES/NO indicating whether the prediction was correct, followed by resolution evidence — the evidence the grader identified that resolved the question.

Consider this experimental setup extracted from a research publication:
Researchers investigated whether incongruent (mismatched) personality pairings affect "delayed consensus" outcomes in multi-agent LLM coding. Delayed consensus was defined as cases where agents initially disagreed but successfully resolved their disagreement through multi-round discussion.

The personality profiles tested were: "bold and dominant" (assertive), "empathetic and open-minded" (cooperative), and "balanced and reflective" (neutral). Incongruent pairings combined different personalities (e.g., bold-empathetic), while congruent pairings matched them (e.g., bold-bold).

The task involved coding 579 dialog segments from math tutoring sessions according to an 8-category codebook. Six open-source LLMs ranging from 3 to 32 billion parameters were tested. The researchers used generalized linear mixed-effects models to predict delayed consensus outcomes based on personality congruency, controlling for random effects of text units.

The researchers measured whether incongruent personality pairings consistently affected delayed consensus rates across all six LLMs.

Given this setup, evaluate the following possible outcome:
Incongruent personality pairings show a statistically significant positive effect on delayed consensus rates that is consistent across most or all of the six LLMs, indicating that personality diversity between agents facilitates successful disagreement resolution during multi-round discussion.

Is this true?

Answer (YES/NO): YES